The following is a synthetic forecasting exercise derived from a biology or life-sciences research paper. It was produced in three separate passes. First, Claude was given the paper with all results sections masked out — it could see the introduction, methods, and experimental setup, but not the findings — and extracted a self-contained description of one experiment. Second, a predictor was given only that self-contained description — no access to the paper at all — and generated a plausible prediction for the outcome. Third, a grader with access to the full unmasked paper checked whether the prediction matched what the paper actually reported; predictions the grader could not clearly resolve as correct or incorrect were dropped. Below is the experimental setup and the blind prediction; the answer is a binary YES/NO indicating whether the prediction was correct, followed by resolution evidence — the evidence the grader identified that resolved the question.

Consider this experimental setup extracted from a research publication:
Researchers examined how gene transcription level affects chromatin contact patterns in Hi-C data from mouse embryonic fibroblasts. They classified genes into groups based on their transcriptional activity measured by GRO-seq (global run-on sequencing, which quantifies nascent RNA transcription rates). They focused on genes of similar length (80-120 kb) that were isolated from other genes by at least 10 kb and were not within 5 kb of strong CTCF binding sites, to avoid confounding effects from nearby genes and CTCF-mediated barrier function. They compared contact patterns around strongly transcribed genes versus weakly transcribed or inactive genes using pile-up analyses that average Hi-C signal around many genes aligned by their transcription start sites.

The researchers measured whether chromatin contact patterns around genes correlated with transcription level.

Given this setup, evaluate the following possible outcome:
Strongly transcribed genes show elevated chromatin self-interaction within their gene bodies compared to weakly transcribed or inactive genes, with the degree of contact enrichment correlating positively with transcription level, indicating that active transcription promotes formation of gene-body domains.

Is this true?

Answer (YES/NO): YES